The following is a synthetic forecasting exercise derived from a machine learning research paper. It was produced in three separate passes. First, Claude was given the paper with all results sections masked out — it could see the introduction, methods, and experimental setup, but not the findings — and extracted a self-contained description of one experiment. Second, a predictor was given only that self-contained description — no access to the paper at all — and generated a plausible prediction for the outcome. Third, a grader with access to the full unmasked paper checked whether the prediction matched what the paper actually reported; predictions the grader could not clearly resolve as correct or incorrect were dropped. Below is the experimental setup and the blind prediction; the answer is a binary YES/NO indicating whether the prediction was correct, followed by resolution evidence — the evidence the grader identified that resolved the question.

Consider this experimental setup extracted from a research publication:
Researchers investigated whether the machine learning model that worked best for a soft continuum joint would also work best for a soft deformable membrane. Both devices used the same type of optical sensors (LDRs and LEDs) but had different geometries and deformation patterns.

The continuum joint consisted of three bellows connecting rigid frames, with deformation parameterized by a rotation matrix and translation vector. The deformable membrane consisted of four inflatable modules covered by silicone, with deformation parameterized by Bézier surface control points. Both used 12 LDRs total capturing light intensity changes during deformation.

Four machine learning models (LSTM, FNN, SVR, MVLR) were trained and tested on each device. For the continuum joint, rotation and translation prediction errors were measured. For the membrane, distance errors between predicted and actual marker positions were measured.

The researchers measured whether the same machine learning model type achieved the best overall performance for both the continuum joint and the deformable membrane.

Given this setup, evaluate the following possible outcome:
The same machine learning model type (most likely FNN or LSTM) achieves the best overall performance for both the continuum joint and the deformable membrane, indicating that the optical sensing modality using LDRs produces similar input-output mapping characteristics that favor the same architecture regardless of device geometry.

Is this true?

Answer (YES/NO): NO